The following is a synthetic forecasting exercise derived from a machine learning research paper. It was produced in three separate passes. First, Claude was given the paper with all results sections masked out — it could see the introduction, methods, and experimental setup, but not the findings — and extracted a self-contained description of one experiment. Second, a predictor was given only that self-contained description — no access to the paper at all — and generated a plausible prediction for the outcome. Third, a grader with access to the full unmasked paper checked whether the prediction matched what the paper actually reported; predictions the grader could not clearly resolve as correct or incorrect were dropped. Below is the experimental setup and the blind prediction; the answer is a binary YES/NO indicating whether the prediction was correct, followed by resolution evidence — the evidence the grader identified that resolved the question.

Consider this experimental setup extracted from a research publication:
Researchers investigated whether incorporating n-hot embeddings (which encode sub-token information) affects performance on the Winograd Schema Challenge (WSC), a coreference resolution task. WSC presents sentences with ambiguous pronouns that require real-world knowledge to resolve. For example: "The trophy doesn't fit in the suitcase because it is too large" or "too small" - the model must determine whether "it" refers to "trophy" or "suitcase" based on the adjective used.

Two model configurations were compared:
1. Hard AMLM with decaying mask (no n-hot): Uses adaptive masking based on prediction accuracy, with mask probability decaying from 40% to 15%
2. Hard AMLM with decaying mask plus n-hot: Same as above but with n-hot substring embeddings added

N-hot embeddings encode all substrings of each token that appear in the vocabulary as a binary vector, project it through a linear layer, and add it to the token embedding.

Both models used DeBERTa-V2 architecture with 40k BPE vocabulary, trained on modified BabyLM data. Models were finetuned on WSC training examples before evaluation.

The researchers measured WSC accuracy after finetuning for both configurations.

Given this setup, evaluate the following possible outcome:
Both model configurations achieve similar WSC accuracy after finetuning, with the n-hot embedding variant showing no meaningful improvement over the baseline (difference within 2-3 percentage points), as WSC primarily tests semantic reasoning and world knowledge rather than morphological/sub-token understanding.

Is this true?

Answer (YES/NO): YES